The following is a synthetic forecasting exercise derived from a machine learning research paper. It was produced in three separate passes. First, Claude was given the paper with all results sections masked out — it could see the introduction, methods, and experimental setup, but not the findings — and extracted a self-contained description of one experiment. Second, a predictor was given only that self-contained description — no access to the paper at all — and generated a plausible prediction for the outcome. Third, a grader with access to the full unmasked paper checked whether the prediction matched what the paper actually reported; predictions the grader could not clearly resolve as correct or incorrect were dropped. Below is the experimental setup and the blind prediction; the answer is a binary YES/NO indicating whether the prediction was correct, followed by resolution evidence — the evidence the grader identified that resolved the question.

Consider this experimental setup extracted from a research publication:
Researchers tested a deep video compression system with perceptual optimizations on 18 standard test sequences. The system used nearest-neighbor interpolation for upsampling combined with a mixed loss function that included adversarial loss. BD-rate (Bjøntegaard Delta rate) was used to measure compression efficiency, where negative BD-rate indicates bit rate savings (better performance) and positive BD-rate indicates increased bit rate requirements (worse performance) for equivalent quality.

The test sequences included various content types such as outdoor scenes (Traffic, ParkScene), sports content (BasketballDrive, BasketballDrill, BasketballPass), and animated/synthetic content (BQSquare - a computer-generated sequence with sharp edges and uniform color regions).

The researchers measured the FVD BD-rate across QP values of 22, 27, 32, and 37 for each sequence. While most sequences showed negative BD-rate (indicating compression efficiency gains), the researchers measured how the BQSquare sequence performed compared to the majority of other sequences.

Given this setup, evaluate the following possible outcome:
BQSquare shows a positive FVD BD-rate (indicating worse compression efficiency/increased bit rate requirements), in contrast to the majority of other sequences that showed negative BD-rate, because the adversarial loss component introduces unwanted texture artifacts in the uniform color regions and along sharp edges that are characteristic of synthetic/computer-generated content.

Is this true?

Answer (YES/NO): NO